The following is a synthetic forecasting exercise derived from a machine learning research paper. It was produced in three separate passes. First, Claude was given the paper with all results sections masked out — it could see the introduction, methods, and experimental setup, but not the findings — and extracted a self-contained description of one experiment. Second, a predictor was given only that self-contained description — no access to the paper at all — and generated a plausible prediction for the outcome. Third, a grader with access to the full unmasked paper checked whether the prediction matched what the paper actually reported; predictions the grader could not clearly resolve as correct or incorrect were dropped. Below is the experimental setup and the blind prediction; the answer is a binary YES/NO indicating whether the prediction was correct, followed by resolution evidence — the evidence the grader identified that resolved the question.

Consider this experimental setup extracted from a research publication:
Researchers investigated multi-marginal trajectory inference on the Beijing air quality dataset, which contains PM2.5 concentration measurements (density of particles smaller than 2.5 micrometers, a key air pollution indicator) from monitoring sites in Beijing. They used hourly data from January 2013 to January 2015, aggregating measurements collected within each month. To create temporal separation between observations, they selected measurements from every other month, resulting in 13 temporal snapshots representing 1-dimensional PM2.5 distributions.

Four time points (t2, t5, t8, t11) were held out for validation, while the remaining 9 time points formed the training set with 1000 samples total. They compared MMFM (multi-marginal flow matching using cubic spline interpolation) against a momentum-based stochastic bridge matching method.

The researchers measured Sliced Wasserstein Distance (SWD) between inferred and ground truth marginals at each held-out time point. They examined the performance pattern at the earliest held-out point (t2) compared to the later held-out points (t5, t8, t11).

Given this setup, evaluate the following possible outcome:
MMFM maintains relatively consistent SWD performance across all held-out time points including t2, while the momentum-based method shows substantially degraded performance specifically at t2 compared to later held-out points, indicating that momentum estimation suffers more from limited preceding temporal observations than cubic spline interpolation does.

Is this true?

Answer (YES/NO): NO